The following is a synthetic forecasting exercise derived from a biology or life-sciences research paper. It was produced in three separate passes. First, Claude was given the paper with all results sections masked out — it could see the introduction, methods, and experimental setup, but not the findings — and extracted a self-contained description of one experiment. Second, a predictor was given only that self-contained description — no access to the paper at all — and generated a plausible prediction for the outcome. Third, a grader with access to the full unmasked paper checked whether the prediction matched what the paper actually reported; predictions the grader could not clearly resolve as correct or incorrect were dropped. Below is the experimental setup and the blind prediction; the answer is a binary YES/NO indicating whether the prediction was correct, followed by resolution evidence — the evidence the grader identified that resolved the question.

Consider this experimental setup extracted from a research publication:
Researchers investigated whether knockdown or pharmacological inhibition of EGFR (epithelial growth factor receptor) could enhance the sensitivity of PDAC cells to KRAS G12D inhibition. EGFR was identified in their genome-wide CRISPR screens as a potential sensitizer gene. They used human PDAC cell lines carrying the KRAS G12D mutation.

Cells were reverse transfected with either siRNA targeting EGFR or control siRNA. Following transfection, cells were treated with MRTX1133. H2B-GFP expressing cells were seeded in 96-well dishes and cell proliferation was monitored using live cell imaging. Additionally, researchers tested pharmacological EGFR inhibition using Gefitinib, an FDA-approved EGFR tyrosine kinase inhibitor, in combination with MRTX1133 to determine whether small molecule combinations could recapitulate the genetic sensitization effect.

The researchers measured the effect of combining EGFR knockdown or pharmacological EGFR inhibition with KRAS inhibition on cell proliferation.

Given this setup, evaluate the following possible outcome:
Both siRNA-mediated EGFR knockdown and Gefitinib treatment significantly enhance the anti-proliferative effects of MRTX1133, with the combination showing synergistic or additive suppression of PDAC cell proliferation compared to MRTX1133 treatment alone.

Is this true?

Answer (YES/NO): YES